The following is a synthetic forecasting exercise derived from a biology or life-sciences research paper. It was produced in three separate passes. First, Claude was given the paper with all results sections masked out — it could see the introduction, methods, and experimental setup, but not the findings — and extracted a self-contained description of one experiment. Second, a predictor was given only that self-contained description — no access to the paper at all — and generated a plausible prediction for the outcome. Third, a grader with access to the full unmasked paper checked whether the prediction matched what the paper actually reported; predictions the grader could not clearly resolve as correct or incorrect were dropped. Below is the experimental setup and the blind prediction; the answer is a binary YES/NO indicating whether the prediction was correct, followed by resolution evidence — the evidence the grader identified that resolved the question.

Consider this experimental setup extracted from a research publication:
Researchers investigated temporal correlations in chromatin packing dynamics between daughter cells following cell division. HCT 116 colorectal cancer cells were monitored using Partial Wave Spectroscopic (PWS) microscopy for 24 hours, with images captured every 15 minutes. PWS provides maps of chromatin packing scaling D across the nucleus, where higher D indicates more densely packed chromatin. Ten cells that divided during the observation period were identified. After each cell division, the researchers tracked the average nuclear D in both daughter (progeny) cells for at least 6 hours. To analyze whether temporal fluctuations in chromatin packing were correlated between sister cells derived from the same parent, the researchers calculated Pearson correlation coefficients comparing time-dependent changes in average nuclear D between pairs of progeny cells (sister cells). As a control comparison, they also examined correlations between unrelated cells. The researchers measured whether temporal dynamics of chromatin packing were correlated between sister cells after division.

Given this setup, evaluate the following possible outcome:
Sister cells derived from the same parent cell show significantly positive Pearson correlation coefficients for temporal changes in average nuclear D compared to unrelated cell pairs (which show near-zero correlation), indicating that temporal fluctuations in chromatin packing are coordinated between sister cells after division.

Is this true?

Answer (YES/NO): YES